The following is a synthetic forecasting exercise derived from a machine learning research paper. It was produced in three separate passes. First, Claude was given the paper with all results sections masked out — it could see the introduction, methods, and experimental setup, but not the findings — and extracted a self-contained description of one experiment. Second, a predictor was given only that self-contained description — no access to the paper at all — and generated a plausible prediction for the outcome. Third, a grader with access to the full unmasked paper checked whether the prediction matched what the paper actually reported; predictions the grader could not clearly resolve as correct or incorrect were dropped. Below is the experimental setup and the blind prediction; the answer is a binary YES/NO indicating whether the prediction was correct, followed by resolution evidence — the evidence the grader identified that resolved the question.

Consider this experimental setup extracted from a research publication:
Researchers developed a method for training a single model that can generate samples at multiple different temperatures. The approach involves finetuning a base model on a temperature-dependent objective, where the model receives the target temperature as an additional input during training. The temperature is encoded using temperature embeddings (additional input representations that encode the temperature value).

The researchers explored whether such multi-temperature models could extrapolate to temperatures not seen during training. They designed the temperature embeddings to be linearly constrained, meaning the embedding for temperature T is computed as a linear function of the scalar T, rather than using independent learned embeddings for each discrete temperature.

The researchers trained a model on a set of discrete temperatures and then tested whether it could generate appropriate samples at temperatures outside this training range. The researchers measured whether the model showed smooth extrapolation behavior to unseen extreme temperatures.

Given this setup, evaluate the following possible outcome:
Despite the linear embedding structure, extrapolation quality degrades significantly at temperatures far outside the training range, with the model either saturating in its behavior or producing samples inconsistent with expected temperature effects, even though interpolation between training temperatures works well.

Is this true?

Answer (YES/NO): NO